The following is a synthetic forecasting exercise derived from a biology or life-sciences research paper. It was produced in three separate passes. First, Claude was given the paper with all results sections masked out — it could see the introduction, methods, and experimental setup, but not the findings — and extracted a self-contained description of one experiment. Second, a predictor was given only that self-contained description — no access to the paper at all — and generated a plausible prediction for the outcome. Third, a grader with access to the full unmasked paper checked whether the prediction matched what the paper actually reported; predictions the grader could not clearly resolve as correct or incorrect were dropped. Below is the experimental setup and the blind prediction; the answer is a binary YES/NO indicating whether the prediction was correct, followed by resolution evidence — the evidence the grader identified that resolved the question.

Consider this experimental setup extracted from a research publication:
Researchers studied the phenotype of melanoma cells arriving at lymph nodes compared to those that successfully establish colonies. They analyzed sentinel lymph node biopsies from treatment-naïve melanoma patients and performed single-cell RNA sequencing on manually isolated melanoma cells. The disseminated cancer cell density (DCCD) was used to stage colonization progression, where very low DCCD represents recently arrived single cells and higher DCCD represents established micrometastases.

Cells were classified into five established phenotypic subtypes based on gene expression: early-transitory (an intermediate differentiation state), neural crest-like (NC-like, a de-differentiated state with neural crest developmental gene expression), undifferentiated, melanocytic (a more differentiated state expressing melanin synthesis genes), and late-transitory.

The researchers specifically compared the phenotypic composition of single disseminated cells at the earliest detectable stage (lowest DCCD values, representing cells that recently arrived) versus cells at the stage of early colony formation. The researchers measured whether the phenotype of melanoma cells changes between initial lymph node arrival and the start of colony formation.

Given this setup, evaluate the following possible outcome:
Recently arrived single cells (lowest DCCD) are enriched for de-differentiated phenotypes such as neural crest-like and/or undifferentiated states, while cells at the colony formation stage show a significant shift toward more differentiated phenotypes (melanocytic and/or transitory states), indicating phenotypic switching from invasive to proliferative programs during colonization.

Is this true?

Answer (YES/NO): NO